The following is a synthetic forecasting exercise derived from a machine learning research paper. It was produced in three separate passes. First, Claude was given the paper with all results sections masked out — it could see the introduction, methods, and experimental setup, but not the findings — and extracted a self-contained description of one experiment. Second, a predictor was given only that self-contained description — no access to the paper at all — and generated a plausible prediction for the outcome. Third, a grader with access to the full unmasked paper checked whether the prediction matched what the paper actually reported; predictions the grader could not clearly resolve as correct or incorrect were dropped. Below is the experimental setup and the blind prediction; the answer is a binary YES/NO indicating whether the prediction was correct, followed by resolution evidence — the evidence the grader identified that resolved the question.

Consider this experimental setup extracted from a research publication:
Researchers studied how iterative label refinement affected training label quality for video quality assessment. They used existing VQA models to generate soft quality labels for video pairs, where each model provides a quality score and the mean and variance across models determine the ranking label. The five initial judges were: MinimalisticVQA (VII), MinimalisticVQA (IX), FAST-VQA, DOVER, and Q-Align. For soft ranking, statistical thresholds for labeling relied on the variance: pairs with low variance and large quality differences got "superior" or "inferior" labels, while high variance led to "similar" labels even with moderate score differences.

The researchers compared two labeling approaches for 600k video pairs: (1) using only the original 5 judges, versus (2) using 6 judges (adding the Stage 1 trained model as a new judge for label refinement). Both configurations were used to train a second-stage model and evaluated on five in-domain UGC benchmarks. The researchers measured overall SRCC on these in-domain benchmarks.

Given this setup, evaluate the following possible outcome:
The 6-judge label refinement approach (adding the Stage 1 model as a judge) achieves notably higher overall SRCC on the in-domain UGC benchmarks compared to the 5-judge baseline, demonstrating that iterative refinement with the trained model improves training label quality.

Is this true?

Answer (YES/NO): NO